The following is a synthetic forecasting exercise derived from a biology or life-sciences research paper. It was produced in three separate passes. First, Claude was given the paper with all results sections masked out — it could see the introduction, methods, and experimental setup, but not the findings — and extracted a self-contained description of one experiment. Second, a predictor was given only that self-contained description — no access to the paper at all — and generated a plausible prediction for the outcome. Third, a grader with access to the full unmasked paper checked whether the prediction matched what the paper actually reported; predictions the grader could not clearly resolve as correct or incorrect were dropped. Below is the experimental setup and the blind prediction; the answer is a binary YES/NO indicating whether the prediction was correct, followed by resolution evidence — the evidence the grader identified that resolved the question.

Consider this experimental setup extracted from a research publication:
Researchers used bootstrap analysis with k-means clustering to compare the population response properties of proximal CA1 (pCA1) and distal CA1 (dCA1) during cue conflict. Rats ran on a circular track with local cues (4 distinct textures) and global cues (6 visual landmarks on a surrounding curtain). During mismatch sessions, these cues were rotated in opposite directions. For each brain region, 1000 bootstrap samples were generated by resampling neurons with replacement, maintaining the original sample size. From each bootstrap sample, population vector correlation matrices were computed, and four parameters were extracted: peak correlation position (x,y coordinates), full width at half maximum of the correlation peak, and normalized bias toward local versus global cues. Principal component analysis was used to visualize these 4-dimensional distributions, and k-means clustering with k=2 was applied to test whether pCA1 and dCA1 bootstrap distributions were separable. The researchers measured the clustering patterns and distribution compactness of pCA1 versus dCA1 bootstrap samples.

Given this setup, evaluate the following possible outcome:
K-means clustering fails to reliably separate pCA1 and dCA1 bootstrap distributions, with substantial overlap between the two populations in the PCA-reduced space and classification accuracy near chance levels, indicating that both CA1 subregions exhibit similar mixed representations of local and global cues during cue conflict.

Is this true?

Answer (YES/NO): NO